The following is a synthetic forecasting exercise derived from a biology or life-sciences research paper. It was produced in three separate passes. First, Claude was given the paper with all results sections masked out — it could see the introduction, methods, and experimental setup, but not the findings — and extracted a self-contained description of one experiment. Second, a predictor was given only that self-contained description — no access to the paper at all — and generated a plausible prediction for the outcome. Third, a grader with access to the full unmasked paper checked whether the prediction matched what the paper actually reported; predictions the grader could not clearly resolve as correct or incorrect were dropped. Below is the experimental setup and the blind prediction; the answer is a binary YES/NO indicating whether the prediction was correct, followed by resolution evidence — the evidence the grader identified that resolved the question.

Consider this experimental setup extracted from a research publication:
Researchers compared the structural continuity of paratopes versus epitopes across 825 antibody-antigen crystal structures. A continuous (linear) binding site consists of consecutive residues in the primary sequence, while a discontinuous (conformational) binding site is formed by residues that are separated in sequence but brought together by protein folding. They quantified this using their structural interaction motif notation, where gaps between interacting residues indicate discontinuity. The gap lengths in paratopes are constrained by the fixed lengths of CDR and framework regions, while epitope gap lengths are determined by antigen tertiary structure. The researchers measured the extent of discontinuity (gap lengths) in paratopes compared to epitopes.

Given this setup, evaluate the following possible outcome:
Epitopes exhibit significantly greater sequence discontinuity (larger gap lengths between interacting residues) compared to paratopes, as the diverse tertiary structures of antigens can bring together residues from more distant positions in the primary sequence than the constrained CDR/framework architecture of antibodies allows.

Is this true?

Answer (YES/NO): YES